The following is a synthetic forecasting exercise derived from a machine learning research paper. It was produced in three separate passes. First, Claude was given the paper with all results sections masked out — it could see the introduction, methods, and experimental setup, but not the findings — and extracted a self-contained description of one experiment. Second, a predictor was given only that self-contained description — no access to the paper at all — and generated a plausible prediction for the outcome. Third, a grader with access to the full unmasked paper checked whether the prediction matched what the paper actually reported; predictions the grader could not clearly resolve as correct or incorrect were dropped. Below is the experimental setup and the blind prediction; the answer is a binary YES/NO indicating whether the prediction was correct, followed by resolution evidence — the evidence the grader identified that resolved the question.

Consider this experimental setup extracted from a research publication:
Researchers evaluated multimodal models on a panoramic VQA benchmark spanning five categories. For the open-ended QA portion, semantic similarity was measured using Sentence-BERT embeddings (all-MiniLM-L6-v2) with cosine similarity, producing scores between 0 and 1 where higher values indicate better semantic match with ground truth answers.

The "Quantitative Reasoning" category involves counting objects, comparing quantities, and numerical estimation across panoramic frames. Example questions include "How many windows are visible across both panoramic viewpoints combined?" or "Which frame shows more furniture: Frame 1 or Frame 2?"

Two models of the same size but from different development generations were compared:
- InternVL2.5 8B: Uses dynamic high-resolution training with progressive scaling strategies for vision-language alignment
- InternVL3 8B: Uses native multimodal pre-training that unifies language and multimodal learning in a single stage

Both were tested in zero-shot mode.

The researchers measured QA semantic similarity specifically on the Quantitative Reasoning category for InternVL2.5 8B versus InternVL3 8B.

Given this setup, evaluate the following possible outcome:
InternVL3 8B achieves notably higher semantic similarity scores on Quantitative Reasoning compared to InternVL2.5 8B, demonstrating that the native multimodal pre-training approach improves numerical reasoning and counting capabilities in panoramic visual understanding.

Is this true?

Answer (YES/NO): YES